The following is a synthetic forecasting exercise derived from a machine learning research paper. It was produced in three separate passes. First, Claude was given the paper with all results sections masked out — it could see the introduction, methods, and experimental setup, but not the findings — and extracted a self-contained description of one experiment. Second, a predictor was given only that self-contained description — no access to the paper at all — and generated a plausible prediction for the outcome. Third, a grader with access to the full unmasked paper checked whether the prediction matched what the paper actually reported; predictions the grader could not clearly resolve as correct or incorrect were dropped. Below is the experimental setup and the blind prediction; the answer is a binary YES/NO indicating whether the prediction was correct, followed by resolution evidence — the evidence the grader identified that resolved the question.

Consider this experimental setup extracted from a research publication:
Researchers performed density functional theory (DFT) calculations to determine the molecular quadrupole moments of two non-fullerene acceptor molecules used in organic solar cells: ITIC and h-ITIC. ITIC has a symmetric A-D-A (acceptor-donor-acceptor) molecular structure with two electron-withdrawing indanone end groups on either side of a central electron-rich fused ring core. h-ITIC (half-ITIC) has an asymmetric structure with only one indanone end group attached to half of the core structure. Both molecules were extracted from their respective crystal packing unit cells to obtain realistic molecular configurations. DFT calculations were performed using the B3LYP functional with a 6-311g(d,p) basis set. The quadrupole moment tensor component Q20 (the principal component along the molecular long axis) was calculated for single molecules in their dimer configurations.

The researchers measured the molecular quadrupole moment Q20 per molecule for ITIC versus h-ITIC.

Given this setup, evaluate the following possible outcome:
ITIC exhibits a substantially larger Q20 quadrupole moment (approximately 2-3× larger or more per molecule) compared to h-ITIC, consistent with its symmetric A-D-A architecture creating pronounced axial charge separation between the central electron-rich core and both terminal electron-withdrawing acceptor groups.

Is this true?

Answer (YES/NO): YES